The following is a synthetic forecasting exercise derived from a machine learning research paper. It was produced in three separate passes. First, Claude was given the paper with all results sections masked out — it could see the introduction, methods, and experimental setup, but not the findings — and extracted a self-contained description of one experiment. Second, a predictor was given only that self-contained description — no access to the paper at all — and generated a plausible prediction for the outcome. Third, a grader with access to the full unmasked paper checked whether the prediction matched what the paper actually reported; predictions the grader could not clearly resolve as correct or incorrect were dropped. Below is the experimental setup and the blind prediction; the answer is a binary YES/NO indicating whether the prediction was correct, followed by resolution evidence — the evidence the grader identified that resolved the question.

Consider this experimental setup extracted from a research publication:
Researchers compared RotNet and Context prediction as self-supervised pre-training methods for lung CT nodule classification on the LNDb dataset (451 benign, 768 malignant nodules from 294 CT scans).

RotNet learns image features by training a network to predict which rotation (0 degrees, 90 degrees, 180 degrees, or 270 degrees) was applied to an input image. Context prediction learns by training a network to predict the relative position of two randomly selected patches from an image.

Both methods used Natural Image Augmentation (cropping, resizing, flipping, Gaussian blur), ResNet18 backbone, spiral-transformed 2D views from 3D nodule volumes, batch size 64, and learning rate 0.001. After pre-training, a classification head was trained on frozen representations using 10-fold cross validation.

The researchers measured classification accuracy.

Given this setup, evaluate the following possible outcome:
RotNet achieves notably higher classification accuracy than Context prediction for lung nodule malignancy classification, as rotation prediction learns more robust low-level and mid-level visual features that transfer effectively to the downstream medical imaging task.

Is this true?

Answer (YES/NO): NO